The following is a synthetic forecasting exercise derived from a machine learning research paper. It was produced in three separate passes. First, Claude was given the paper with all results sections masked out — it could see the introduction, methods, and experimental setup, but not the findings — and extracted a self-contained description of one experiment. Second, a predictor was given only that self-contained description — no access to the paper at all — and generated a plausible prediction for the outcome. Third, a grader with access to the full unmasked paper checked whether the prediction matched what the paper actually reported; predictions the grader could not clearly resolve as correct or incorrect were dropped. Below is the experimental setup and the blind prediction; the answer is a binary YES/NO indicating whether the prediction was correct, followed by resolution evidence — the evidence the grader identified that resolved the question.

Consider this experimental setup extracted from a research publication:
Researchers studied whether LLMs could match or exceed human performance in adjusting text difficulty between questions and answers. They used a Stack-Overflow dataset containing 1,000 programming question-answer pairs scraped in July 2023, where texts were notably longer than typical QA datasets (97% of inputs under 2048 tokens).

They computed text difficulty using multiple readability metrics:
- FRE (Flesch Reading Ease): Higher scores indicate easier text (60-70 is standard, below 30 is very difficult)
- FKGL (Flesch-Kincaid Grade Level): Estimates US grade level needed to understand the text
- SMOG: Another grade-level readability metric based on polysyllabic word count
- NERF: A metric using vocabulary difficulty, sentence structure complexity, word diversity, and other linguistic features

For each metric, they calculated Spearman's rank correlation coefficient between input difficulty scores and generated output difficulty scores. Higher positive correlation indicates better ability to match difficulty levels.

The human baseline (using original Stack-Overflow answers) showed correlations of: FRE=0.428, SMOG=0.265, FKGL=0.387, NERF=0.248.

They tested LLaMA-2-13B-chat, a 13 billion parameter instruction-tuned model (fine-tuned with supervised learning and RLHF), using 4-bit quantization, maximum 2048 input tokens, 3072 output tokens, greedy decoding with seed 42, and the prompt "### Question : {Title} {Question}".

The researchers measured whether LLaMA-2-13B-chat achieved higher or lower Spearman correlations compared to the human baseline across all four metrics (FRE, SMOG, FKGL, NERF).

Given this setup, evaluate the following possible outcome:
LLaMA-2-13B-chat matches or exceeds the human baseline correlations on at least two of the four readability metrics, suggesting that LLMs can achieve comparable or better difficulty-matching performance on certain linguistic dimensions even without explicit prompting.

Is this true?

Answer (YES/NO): YES